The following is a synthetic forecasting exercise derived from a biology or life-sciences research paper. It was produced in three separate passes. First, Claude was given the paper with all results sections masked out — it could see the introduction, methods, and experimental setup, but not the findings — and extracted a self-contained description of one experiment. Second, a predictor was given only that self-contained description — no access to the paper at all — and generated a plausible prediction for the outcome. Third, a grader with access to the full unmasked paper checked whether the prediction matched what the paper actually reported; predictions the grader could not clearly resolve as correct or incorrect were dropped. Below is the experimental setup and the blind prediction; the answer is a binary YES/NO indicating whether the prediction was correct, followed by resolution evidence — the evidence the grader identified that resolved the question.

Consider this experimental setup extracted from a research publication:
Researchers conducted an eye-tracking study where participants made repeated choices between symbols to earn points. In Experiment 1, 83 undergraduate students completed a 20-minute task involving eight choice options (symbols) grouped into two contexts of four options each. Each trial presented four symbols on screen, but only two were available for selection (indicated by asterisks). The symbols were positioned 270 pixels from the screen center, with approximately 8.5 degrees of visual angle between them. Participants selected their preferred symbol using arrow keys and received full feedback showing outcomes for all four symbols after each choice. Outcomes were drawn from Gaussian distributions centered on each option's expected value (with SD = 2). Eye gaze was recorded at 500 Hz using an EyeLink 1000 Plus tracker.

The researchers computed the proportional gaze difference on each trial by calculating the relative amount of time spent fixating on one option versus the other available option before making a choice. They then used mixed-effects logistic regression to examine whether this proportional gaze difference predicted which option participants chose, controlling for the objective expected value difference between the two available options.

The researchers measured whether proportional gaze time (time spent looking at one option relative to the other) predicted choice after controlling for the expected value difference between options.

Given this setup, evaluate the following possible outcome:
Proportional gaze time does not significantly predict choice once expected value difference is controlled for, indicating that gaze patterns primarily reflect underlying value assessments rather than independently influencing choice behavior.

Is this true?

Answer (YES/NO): NO